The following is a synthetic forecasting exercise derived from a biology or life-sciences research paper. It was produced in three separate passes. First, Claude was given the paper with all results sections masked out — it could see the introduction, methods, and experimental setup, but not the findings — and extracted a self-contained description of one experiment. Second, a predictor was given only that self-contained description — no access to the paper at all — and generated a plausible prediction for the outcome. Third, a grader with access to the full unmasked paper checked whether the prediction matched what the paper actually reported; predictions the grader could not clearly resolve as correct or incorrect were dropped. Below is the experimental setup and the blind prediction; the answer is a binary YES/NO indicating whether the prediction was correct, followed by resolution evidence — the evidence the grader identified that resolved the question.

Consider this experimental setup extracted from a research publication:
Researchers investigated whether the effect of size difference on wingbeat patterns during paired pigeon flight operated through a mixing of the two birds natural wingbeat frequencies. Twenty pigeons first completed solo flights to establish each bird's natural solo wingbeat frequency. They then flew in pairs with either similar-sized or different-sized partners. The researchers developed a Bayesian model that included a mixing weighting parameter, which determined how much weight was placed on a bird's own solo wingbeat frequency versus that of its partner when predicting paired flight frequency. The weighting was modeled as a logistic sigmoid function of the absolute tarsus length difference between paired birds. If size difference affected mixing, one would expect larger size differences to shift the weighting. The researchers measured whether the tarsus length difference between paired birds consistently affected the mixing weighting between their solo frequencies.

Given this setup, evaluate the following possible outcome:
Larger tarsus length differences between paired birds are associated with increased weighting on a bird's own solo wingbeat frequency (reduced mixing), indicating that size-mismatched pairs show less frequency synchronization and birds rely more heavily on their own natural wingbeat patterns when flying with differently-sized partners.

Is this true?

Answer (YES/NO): NO